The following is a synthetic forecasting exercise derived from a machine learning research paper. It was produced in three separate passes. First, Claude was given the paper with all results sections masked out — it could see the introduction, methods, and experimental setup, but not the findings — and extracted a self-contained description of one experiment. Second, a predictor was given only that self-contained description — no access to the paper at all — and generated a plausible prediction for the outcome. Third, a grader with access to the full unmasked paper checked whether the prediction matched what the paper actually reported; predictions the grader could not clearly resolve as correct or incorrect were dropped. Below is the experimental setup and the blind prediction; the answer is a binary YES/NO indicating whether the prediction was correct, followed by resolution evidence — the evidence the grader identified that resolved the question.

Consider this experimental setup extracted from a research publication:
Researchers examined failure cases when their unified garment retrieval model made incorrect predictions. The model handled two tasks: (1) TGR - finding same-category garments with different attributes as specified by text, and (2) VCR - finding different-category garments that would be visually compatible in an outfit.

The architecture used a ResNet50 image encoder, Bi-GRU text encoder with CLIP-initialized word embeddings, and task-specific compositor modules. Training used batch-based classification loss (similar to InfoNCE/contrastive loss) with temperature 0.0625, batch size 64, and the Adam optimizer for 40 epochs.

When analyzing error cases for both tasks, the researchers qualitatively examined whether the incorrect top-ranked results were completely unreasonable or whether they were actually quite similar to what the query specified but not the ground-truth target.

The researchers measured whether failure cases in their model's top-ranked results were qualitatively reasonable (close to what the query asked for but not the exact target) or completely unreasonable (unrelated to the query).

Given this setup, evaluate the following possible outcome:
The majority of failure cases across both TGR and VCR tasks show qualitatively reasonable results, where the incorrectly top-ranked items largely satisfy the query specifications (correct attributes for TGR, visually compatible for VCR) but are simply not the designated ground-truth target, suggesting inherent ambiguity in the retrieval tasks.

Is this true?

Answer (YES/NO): YES